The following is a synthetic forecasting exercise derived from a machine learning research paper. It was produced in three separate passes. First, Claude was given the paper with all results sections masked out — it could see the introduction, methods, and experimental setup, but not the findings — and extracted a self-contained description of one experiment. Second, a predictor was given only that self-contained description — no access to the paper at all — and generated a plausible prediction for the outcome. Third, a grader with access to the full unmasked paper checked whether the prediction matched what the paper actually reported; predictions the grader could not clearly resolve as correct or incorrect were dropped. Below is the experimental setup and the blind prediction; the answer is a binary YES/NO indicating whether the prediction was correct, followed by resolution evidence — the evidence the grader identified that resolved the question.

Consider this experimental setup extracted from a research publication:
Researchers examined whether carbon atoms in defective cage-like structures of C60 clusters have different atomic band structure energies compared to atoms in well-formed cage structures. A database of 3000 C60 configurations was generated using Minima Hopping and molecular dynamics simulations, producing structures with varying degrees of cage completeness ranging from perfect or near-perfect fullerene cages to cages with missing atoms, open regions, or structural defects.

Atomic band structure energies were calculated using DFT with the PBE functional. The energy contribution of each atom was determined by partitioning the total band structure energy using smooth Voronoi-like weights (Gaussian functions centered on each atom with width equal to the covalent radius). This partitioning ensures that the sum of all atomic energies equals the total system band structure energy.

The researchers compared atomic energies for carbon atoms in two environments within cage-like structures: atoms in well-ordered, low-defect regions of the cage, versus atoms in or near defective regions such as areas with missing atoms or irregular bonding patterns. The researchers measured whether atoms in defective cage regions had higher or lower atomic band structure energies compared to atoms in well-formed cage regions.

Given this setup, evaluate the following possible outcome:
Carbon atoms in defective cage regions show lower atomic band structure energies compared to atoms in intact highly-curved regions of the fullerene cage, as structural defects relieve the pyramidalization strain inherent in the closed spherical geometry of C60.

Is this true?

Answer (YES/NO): NO